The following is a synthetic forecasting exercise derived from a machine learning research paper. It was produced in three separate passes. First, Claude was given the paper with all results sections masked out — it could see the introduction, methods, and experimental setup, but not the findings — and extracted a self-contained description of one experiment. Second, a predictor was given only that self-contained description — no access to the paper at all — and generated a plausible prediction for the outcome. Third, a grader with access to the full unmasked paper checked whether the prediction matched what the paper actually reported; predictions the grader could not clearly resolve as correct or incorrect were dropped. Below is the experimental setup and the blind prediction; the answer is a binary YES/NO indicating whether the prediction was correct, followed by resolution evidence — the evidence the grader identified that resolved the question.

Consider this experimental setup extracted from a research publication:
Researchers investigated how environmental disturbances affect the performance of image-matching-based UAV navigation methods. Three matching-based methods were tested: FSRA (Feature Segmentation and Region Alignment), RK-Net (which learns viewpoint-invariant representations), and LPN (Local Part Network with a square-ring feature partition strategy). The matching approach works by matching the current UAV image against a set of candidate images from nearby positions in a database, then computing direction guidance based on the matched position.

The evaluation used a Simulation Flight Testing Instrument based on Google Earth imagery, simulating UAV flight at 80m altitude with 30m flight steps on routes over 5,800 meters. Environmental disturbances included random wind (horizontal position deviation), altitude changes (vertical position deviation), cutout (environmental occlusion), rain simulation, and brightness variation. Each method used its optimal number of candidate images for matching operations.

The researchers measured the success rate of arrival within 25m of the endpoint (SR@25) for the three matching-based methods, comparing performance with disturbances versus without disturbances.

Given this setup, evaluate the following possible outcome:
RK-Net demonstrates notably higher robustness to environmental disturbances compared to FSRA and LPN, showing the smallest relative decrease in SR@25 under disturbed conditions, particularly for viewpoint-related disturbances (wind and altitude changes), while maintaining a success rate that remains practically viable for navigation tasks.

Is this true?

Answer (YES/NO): NO